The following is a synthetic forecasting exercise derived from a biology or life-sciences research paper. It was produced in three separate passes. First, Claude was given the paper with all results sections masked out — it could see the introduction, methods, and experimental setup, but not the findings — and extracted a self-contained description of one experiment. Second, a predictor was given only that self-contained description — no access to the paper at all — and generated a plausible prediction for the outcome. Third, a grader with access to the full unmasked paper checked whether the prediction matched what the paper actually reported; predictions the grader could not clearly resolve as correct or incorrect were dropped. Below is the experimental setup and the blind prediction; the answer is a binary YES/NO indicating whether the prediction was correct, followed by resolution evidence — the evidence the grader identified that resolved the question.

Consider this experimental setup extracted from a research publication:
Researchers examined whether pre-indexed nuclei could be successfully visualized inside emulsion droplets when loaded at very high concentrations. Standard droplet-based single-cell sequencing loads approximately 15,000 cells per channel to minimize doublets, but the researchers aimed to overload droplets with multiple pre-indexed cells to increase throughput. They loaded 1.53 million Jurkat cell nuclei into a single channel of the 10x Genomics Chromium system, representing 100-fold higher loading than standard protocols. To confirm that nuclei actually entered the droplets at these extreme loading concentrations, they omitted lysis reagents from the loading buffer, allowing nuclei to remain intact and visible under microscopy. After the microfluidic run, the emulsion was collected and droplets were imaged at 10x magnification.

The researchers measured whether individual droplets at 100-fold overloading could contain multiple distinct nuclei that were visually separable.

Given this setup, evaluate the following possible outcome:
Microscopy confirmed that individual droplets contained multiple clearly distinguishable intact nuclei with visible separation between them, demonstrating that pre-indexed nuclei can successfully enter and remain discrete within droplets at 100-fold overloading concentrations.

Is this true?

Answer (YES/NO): YES